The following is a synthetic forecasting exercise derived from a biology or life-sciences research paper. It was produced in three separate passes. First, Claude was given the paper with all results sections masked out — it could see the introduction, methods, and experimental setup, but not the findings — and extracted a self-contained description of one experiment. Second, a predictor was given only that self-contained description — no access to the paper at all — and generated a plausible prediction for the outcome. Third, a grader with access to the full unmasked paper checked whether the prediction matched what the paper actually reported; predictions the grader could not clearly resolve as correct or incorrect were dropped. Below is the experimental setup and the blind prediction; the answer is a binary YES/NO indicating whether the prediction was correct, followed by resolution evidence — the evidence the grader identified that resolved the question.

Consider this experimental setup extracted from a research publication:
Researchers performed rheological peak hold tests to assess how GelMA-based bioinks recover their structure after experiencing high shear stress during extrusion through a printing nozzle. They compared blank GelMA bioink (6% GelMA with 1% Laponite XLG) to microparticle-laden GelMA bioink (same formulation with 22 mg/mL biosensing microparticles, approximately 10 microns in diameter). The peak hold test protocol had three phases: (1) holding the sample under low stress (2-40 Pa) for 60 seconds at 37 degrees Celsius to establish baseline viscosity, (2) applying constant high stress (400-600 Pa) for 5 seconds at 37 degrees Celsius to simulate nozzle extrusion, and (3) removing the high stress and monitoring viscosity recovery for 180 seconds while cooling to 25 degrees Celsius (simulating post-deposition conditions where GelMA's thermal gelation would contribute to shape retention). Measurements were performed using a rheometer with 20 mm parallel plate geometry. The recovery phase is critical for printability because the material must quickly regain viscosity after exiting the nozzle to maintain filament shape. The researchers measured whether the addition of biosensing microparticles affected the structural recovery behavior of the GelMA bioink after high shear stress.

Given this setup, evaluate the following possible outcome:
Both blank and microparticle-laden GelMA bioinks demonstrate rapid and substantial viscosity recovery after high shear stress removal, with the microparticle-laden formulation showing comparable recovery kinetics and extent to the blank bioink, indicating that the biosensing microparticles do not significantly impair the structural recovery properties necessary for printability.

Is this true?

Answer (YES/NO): NO